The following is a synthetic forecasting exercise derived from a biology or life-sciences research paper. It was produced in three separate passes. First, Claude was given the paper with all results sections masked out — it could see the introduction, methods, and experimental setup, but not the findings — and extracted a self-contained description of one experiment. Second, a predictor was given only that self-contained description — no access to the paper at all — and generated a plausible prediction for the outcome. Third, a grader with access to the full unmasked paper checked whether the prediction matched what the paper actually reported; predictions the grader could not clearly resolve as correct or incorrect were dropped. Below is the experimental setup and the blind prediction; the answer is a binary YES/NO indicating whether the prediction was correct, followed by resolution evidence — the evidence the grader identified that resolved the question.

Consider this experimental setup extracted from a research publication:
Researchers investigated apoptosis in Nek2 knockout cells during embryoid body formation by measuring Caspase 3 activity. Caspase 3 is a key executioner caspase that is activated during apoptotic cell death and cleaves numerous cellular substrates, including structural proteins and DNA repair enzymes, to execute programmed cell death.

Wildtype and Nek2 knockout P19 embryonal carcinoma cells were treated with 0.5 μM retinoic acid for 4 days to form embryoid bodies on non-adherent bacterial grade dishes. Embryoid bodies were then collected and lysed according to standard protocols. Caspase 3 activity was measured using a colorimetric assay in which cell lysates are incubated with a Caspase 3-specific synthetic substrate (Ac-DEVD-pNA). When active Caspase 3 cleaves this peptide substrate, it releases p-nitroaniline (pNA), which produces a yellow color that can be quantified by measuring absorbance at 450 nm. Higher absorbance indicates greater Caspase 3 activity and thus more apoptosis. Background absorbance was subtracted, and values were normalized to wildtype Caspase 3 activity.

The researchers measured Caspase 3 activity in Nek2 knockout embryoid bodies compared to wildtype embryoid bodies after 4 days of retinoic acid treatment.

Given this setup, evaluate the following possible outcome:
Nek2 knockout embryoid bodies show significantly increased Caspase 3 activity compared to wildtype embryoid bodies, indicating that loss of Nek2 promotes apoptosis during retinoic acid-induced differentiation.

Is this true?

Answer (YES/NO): NO